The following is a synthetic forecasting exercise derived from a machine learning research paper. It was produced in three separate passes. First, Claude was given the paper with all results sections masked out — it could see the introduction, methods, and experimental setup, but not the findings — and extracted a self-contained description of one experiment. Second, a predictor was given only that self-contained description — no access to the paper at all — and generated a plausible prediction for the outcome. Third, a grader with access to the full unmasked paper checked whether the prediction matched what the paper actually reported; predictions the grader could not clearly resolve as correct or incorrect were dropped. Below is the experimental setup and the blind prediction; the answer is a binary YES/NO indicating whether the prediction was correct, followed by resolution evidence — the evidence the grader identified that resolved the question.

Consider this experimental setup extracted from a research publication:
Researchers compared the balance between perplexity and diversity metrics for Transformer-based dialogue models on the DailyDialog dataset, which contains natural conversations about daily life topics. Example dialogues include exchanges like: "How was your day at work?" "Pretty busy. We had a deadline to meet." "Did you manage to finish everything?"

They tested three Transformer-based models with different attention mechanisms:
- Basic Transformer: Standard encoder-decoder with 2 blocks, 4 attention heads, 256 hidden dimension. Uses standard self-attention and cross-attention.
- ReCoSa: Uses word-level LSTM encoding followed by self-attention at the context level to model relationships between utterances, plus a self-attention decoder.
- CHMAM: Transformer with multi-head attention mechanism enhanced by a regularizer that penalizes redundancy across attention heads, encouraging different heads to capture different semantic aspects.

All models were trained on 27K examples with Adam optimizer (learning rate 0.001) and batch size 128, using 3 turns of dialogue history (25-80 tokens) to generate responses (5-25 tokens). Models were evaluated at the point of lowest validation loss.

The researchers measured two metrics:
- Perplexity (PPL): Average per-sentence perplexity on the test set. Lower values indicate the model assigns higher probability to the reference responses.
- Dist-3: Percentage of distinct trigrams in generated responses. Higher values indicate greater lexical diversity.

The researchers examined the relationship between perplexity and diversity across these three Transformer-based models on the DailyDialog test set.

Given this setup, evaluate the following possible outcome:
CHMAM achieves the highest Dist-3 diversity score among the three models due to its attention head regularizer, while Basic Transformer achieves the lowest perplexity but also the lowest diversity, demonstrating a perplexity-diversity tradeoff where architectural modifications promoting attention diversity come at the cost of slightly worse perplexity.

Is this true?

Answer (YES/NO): YES